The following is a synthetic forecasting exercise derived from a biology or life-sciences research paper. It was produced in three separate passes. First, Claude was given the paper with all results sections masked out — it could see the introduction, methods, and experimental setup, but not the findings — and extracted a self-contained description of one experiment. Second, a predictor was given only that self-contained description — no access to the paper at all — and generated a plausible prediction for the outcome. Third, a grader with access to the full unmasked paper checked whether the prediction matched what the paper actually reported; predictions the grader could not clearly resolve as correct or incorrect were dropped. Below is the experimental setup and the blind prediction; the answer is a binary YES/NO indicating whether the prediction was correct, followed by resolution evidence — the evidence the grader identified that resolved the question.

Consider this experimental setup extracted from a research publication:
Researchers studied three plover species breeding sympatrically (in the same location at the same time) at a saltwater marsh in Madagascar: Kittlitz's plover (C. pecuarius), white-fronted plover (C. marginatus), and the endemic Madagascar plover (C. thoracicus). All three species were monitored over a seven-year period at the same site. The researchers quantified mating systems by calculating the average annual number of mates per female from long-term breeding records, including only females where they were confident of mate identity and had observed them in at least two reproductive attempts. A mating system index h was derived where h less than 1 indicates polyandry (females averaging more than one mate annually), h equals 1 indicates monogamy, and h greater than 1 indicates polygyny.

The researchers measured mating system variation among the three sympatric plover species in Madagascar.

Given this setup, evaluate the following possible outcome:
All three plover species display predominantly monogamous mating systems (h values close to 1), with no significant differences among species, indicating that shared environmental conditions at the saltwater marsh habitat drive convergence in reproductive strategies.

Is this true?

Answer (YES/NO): NO